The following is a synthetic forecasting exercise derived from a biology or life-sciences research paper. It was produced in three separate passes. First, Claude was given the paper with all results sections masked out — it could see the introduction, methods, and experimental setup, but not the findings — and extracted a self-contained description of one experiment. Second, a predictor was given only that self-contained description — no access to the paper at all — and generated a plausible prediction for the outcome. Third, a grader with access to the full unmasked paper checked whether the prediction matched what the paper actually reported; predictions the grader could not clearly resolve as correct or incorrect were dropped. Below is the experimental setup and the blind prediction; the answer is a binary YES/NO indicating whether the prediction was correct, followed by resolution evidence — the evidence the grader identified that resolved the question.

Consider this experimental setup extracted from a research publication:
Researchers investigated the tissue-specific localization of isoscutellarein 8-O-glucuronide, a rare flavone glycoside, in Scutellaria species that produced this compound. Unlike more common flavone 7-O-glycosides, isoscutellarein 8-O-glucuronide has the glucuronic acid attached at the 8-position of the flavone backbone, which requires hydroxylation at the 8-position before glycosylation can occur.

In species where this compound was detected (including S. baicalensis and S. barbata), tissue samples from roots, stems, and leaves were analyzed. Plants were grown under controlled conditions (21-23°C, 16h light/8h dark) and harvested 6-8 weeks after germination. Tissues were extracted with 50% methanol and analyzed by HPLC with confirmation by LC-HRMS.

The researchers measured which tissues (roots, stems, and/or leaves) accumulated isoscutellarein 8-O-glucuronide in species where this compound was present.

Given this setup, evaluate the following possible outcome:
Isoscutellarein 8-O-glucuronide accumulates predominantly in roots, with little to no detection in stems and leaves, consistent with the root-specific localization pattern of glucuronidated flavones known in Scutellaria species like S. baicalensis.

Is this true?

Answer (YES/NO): NO